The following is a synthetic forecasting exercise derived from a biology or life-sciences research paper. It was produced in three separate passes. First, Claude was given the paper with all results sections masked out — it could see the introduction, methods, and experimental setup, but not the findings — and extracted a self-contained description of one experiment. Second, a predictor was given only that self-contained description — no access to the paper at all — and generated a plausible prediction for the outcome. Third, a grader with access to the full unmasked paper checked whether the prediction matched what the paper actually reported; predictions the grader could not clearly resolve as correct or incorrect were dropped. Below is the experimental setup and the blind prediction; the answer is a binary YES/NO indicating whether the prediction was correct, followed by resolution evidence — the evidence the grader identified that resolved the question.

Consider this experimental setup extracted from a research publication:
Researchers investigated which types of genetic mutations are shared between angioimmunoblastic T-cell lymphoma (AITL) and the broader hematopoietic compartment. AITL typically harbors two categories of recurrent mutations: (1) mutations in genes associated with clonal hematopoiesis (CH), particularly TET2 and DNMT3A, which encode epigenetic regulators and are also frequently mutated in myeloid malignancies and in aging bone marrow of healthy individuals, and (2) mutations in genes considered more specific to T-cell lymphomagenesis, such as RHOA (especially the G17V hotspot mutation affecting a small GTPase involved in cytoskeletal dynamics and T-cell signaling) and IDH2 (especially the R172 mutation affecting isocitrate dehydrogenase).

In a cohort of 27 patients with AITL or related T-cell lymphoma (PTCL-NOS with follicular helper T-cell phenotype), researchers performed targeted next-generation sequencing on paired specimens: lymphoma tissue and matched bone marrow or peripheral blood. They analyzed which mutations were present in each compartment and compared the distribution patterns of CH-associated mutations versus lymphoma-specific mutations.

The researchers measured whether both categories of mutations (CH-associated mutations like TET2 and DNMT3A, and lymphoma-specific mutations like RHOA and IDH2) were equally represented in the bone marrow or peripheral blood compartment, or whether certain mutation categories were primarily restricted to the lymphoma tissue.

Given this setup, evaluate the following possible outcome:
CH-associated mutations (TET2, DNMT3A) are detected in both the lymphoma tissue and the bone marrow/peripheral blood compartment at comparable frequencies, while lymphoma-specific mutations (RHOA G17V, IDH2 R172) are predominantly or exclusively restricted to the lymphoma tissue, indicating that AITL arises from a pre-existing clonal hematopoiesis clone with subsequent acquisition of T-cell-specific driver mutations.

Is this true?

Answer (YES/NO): YES